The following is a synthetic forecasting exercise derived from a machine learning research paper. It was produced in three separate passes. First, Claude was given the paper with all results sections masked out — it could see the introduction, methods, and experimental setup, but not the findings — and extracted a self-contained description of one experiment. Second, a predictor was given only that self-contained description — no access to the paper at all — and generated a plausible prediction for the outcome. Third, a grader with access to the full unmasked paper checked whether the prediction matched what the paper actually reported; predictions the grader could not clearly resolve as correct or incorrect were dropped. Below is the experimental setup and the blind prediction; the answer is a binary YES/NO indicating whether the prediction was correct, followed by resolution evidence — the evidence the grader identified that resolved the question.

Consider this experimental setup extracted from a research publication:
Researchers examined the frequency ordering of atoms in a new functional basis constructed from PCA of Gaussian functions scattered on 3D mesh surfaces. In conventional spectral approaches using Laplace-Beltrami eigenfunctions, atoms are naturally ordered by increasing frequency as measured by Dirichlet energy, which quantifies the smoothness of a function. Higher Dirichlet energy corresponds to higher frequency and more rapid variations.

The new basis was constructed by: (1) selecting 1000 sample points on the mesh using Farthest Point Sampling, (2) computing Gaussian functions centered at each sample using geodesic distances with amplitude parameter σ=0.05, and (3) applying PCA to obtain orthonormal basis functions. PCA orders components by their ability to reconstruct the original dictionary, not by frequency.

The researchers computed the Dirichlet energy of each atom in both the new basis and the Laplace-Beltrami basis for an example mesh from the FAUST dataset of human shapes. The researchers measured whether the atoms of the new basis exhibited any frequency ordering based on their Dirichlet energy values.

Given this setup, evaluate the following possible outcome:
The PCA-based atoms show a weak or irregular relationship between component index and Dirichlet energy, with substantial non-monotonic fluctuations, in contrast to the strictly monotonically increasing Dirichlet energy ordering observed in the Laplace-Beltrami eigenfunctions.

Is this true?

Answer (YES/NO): NO